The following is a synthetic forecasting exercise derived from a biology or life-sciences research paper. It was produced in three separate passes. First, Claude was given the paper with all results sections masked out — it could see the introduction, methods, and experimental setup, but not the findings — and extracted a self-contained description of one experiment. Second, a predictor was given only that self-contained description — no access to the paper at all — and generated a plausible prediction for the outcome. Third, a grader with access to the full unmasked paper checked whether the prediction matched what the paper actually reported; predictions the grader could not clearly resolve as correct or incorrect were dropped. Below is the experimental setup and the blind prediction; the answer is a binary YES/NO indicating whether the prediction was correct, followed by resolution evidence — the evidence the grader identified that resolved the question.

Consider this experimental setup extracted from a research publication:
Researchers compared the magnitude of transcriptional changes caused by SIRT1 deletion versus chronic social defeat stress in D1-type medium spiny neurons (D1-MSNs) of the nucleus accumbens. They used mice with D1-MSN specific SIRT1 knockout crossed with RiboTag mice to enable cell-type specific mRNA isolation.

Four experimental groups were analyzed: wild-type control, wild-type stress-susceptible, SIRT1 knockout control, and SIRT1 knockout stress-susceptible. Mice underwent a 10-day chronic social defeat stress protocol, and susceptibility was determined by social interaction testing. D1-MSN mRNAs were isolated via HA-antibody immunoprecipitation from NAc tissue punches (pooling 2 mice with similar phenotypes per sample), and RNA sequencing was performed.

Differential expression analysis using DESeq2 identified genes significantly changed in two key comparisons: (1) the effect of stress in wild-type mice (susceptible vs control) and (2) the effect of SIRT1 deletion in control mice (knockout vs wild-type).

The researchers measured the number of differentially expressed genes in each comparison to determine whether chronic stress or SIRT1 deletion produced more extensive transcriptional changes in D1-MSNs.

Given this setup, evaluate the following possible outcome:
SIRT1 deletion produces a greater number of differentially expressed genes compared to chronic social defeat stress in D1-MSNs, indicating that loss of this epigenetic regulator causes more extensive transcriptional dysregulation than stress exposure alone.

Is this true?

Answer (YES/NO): YES